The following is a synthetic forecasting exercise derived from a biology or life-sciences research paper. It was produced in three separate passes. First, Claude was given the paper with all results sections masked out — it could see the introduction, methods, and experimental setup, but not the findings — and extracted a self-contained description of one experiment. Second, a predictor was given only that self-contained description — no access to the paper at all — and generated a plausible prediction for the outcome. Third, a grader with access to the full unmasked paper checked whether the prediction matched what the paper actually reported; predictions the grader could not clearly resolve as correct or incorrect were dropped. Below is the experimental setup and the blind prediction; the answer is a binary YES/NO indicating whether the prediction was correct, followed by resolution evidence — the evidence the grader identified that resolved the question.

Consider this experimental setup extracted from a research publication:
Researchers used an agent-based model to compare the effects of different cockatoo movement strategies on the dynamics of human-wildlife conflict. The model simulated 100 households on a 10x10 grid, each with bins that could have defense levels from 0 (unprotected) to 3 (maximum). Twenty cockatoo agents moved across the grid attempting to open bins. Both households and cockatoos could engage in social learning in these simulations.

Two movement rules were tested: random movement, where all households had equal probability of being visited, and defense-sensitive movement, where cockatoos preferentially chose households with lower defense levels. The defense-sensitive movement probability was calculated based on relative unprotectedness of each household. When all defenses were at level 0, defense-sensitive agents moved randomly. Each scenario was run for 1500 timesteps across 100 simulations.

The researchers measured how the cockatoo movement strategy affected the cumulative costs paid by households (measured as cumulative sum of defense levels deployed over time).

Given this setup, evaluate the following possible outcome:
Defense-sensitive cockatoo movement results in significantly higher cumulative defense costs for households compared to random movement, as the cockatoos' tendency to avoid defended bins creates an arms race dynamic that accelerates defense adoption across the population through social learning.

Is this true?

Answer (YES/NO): NO